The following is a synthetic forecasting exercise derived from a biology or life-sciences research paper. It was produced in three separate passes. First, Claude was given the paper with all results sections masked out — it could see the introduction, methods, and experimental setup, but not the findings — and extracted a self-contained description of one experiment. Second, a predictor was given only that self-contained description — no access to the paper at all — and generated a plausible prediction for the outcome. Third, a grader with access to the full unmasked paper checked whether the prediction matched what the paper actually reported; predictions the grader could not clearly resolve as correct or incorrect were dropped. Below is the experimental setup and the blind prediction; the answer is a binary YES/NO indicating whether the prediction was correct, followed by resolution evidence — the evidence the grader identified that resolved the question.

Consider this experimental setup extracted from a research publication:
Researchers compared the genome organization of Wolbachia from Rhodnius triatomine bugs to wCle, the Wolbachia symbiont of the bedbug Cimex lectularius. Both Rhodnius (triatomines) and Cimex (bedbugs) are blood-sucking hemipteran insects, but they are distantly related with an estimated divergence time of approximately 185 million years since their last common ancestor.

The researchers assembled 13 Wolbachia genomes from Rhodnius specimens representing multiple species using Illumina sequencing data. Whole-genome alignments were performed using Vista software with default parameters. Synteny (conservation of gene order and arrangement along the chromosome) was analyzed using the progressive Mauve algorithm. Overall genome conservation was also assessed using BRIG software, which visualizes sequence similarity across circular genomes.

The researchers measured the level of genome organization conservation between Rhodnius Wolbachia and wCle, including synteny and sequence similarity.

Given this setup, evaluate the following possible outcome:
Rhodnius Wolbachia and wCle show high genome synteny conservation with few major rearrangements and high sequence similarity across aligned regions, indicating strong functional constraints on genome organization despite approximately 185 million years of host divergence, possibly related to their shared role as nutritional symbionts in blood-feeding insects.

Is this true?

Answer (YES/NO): NO